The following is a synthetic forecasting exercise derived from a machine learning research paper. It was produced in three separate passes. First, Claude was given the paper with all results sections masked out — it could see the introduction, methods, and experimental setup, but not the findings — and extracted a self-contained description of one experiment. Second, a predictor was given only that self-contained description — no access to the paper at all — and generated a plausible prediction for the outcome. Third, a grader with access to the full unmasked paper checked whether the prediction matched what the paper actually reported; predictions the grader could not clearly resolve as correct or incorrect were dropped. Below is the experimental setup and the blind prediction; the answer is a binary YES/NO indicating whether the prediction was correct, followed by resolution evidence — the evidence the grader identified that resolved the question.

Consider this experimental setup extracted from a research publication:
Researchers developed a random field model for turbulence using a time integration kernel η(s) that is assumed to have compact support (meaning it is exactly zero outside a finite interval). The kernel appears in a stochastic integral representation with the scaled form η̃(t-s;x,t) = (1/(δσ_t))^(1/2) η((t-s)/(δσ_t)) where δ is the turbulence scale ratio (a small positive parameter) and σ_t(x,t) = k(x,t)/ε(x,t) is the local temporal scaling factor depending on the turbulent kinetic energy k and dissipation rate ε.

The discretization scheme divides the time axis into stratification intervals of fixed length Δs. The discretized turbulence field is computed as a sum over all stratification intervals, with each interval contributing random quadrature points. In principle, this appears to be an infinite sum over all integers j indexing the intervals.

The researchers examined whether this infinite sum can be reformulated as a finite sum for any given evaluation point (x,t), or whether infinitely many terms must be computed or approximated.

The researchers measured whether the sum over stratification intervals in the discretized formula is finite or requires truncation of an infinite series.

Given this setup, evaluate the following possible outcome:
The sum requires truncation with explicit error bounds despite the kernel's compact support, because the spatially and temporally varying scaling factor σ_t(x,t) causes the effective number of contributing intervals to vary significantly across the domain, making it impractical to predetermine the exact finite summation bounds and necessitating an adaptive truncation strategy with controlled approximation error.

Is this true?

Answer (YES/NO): NO